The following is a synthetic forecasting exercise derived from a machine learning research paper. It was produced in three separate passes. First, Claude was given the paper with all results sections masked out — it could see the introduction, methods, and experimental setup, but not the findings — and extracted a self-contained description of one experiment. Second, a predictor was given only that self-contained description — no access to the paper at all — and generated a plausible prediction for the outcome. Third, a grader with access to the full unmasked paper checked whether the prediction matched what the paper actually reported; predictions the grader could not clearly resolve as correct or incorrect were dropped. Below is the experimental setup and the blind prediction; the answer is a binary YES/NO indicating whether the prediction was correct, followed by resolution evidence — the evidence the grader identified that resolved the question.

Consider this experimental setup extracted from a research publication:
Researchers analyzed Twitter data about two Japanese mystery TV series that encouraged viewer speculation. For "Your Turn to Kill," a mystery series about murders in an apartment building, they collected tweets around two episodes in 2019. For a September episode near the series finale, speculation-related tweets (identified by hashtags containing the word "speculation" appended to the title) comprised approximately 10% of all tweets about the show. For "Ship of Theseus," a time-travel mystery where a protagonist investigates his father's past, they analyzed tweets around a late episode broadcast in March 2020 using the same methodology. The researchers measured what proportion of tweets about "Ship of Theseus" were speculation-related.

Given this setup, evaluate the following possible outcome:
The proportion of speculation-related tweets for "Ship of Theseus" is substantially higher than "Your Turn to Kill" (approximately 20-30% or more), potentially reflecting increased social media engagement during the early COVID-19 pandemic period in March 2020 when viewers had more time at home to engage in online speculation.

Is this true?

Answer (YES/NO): NO